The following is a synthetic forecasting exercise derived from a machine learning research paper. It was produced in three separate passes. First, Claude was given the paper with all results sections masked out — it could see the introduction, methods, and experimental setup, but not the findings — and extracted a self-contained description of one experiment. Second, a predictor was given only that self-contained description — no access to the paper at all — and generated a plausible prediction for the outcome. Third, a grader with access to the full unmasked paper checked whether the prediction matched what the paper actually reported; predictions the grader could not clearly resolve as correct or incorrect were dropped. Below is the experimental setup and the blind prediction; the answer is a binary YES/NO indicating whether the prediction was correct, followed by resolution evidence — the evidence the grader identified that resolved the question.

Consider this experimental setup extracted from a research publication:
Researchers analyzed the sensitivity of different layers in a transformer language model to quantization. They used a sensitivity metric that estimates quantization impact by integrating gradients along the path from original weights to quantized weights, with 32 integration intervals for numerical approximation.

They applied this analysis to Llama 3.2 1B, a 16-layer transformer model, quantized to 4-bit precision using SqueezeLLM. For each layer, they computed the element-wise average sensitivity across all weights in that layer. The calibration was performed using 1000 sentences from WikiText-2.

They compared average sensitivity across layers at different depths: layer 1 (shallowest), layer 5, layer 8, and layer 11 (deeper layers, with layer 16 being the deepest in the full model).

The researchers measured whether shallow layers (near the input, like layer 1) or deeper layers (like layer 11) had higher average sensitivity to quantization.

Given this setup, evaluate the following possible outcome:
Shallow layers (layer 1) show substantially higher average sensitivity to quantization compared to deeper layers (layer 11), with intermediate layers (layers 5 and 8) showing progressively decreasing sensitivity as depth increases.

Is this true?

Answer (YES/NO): YES